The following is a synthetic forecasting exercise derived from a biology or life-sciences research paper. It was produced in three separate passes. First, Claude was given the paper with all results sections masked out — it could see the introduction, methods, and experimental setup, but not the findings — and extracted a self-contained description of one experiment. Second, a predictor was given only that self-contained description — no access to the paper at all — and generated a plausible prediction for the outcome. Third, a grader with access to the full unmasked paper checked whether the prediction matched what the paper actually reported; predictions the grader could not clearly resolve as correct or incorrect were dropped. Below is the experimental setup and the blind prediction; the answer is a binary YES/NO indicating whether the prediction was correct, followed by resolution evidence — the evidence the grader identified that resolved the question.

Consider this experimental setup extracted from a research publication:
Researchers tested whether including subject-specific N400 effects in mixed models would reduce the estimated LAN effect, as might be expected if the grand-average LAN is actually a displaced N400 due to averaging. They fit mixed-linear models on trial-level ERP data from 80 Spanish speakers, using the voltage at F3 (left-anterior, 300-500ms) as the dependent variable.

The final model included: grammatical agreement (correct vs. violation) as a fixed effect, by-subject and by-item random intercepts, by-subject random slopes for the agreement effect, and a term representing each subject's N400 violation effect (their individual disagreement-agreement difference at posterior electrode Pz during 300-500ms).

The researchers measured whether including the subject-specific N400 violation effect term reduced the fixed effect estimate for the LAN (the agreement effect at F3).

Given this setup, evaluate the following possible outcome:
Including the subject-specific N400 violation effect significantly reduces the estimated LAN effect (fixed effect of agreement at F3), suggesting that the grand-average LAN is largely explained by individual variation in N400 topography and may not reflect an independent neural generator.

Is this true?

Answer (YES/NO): NO